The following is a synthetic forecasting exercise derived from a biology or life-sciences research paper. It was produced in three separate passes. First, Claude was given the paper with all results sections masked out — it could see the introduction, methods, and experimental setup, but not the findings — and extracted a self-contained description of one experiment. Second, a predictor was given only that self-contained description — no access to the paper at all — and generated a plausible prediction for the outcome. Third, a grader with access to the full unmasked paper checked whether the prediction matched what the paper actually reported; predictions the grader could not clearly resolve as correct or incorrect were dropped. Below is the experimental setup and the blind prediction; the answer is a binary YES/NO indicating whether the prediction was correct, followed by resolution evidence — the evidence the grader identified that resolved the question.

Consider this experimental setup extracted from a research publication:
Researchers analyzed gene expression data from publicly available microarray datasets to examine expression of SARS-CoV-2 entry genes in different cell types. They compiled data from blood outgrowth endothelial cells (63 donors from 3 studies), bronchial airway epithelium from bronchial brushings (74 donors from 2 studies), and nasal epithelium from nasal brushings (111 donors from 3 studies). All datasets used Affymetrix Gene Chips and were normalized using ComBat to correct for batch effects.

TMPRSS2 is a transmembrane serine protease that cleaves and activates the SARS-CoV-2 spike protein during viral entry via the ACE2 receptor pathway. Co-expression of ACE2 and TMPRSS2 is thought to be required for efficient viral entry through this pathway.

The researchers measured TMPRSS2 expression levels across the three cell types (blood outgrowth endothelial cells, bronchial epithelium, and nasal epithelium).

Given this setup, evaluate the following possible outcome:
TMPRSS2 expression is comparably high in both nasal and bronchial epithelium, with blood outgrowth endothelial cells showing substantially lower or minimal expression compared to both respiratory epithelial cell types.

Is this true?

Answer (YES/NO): NO